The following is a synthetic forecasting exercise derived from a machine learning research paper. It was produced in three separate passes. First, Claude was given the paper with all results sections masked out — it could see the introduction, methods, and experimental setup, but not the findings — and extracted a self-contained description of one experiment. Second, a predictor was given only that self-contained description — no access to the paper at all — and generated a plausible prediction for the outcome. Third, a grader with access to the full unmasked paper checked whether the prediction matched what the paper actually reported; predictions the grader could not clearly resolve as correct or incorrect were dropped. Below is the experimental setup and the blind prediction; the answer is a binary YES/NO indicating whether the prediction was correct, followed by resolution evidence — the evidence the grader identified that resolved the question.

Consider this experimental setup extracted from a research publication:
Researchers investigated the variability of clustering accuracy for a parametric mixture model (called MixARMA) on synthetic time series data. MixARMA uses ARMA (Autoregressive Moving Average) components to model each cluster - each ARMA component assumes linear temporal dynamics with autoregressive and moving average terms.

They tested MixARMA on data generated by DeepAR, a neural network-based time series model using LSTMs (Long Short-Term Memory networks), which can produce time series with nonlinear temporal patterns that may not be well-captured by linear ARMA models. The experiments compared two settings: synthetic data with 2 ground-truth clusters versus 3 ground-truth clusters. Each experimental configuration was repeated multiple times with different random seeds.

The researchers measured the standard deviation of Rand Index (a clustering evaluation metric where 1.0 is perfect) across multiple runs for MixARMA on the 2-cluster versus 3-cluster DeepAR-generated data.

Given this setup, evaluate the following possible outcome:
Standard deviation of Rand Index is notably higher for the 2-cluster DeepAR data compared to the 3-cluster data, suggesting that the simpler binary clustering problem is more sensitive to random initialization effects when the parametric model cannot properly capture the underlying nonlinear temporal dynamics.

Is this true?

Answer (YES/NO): YES